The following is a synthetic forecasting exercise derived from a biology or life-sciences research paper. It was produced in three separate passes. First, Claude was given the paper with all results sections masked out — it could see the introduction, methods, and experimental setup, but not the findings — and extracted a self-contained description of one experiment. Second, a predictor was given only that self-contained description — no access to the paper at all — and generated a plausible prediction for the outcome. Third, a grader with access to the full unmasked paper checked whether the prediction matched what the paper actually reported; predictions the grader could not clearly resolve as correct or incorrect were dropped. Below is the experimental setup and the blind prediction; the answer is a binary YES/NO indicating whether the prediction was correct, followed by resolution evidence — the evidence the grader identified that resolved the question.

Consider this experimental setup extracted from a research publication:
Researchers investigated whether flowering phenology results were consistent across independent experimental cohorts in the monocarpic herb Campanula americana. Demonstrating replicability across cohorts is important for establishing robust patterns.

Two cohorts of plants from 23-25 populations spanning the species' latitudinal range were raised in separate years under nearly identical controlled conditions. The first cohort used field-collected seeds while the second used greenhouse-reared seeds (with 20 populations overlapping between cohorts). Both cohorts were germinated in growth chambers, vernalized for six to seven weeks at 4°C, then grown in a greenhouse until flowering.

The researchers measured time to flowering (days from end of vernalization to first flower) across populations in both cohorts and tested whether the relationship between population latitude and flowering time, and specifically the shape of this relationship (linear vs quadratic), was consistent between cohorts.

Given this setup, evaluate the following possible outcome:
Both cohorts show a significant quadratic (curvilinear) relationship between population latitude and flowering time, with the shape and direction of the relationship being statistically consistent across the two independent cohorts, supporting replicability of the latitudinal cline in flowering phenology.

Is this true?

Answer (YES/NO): YES